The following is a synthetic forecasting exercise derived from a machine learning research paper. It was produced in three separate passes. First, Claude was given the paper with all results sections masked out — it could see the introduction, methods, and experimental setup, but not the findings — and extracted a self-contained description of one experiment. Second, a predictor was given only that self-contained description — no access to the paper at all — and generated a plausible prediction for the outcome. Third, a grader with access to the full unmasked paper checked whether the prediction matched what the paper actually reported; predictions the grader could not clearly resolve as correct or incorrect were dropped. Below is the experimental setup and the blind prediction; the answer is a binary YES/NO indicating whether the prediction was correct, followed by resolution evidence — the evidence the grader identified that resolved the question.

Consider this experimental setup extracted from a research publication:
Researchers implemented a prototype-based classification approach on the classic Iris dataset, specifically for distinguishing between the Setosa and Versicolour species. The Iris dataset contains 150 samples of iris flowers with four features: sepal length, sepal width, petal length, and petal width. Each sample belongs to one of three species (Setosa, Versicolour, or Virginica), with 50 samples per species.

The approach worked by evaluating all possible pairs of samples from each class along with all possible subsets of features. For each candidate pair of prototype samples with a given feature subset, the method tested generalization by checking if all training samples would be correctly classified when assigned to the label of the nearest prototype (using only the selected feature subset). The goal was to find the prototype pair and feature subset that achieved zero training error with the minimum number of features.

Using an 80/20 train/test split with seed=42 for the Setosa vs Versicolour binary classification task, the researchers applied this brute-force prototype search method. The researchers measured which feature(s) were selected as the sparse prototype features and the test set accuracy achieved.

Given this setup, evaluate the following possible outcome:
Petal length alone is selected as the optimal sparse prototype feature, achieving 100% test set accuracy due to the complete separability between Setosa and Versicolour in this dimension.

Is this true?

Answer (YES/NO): YES